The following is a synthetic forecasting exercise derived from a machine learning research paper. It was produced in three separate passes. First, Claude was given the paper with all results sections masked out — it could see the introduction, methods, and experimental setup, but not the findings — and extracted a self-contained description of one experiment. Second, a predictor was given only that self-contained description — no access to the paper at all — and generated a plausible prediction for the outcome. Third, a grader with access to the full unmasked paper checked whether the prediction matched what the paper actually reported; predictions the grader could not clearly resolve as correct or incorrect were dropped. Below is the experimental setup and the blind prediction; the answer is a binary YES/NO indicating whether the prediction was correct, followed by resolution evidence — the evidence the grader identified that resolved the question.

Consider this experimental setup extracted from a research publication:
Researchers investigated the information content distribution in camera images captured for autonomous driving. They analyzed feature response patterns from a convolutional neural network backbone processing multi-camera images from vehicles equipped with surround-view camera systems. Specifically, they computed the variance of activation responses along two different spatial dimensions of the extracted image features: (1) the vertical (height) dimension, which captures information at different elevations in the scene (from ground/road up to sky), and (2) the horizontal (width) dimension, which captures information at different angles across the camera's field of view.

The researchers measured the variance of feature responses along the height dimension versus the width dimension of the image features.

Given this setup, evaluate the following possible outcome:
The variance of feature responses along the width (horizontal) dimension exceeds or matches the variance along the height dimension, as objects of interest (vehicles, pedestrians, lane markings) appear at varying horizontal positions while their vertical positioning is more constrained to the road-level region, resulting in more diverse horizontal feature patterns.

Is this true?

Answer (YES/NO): YES